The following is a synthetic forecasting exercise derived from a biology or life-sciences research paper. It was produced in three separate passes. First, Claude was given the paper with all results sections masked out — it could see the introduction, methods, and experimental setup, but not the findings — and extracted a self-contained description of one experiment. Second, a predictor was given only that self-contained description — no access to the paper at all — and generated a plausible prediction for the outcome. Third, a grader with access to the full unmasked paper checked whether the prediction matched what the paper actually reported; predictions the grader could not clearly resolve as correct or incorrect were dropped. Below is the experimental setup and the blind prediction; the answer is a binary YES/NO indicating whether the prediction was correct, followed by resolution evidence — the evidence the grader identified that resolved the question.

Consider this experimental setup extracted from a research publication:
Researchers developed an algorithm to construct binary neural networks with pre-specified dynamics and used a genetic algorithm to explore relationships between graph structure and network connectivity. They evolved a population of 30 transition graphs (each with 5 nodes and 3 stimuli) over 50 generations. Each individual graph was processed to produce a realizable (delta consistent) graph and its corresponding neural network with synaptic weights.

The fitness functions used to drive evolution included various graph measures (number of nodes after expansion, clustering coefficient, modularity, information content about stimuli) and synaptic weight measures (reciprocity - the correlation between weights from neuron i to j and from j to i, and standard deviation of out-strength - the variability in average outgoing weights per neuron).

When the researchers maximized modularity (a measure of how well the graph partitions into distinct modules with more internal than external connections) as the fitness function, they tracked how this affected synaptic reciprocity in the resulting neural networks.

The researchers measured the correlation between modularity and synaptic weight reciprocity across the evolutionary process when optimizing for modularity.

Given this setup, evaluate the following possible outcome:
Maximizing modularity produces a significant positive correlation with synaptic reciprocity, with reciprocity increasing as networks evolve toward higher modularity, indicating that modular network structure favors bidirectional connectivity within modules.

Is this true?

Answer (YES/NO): YES